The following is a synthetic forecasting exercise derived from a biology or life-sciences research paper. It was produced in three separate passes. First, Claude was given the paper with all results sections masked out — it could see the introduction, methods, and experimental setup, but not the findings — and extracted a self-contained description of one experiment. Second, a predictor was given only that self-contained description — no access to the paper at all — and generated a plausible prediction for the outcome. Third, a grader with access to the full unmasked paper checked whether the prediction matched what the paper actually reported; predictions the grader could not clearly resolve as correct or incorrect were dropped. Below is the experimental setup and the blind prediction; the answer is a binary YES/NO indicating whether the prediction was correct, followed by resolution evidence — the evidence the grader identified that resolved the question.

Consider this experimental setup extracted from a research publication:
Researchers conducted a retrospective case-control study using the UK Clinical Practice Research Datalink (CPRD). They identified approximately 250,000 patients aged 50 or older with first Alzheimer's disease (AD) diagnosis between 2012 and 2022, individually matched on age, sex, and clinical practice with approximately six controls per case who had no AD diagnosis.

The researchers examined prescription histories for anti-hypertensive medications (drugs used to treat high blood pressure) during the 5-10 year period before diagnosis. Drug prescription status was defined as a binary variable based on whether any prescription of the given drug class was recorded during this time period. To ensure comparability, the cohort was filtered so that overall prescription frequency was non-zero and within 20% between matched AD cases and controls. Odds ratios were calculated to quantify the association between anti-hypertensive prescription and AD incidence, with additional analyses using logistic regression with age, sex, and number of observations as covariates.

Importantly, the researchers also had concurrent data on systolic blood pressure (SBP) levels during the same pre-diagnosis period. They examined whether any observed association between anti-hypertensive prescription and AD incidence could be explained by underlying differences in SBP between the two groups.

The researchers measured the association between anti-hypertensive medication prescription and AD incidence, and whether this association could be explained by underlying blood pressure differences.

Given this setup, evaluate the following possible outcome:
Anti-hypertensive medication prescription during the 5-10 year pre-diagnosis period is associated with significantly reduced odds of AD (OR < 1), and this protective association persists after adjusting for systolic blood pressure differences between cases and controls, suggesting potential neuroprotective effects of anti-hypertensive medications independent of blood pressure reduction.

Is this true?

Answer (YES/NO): NO